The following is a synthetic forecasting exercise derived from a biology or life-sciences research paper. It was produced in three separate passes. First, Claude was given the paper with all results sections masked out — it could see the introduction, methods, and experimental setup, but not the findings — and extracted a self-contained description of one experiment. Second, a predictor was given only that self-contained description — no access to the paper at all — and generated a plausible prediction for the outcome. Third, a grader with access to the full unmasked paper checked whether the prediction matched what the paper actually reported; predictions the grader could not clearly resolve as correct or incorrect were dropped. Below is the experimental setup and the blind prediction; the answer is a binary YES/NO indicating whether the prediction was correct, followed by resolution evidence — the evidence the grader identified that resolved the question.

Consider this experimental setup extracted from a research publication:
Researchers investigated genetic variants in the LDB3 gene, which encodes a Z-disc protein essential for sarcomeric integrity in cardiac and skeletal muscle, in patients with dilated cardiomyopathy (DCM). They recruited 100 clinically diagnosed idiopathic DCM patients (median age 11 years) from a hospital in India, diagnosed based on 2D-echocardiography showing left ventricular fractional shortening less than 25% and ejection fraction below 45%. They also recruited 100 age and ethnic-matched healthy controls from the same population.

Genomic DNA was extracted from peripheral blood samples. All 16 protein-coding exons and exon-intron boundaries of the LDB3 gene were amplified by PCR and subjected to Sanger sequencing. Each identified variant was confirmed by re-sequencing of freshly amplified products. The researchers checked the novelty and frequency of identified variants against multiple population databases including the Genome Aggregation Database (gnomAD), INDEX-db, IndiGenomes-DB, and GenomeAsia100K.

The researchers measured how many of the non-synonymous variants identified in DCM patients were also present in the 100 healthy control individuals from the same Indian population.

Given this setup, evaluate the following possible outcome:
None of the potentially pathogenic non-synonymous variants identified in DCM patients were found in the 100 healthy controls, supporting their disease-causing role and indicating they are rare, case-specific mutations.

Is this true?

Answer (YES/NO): YES